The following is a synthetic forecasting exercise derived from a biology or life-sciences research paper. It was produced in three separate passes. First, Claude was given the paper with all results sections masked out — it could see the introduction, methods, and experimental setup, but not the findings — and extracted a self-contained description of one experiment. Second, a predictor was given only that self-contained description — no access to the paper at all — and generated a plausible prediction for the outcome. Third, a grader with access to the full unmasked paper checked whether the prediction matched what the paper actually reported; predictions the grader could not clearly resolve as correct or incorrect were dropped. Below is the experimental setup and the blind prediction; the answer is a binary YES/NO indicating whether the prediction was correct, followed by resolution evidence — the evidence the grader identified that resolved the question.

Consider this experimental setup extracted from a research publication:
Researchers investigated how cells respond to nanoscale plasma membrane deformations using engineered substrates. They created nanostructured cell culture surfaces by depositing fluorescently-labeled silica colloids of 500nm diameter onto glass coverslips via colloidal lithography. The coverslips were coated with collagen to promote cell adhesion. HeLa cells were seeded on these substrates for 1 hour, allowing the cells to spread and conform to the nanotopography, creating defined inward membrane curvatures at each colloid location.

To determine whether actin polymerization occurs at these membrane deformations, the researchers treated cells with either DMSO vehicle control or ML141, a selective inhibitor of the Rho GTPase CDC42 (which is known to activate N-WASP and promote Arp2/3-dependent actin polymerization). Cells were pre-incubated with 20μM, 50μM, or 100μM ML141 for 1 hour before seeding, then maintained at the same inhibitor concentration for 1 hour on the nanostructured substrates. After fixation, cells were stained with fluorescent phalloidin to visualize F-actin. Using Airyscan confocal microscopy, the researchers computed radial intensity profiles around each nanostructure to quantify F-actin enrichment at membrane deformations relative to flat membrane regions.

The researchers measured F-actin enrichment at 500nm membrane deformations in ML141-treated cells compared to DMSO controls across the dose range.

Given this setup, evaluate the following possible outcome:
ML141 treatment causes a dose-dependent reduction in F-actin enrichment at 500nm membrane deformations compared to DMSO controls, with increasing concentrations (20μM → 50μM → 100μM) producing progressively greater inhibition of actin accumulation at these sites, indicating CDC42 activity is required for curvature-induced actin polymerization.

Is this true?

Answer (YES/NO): YES